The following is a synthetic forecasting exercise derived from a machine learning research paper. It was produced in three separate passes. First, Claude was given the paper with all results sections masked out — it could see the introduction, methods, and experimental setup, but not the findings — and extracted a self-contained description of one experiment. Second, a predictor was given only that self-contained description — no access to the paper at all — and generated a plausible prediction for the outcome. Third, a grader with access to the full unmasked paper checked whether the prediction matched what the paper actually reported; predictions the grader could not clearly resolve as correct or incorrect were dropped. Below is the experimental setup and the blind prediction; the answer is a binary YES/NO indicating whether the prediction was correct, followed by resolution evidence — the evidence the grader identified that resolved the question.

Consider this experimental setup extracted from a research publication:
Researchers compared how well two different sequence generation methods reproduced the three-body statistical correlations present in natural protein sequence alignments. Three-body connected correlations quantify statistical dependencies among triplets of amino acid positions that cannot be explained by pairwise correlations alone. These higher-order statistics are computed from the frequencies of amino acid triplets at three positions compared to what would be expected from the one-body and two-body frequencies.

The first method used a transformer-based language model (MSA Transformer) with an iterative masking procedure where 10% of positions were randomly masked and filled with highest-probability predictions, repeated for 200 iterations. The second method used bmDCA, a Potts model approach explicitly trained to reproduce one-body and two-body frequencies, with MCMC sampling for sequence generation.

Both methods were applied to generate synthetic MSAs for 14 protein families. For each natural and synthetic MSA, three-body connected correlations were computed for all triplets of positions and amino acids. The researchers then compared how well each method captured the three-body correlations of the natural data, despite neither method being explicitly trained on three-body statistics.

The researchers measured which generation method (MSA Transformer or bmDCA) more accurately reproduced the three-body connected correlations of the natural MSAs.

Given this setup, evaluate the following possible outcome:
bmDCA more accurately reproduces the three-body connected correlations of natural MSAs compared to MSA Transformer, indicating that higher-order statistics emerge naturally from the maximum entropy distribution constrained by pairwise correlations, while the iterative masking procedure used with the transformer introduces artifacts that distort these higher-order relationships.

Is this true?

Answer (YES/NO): NO